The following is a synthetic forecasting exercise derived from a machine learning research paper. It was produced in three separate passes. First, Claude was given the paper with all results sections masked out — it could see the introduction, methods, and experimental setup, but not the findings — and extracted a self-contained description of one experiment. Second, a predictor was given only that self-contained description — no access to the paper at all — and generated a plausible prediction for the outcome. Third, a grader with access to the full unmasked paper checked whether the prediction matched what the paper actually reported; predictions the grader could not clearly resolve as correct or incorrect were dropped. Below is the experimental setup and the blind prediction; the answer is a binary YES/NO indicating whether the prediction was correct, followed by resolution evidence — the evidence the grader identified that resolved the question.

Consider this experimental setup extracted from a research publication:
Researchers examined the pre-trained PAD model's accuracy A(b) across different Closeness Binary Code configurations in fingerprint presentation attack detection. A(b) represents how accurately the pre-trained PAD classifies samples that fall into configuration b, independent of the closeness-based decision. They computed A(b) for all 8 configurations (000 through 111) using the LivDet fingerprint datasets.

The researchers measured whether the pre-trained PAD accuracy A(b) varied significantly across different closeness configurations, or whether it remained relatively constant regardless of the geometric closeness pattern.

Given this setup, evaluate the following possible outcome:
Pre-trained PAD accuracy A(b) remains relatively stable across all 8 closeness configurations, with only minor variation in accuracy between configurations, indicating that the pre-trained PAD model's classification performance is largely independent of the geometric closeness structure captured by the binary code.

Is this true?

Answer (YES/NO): NO